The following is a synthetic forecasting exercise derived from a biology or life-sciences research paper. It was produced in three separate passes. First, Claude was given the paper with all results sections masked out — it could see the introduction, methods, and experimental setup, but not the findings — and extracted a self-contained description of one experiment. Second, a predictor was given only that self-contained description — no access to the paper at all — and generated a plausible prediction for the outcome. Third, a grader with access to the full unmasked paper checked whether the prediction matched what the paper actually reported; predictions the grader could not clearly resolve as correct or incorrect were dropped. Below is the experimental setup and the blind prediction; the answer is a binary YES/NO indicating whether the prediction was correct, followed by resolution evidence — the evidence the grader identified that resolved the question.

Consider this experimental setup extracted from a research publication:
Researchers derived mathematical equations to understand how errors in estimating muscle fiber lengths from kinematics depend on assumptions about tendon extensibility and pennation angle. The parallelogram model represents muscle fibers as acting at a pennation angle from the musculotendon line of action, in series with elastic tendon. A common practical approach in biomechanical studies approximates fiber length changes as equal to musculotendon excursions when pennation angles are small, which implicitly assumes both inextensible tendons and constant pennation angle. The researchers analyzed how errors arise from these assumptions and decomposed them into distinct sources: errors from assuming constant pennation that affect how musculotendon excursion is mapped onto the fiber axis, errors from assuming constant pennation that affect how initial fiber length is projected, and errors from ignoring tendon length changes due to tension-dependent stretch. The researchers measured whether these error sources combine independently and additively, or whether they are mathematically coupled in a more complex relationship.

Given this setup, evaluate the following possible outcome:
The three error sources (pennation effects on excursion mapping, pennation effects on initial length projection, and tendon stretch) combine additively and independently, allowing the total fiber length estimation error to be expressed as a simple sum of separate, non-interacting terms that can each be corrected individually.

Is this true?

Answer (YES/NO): NO